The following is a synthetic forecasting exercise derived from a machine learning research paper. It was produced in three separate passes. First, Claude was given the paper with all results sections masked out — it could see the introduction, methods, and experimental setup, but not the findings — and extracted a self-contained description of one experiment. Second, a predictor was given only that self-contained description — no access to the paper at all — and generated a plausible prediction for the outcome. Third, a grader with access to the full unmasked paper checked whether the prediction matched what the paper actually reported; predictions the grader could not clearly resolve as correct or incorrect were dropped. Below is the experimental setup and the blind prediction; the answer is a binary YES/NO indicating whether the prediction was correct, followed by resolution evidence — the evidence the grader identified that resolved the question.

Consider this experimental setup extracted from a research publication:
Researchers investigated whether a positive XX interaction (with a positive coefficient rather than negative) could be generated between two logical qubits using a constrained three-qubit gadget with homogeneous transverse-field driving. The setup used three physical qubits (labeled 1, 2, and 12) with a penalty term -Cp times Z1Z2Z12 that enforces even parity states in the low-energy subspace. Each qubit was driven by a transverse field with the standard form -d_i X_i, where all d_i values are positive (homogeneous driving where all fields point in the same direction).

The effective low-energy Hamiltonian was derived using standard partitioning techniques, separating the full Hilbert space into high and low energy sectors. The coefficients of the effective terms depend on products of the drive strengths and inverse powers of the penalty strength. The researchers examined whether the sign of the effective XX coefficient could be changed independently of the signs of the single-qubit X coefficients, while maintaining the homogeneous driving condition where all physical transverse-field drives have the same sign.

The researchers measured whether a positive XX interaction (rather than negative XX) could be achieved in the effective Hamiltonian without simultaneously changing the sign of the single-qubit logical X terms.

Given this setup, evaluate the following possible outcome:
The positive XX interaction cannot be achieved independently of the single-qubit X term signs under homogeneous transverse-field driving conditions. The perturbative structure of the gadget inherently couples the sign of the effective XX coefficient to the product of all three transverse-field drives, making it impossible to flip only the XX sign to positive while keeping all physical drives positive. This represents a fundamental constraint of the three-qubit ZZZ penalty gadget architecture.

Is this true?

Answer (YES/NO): YES